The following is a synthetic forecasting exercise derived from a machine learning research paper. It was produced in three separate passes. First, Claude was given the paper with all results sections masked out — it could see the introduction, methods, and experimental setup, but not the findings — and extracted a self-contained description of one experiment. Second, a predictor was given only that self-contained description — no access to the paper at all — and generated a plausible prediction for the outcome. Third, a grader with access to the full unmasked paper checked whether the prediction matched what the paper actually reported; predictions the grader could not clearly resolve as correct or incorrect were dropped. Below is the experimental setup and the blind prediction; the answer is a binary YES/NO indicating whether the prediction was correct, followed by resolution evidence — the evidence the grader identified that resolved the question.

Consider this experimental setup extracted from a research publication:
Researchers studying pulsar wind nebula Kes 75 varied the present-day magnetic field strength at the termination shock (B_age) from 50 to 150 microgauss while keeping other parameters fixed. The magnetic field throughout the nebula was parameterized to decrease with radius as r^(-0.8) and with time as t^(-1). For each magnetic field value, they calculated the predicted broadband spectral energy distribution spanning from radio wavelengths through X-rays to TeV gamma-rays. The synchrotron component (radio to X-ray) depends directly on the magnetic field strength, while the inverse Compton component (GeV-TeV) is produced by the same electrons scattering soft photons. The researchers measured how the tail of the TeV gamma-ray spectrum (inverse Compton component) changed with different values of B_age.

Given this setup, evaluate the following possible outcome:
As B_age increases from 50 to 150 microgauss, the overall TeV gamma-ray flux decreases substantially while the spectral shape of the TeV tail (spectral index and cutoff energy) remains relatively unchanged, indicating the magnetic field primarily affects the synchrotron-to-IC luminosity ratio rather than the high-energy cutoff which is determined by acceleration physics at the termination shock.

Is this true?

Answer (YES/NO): NO